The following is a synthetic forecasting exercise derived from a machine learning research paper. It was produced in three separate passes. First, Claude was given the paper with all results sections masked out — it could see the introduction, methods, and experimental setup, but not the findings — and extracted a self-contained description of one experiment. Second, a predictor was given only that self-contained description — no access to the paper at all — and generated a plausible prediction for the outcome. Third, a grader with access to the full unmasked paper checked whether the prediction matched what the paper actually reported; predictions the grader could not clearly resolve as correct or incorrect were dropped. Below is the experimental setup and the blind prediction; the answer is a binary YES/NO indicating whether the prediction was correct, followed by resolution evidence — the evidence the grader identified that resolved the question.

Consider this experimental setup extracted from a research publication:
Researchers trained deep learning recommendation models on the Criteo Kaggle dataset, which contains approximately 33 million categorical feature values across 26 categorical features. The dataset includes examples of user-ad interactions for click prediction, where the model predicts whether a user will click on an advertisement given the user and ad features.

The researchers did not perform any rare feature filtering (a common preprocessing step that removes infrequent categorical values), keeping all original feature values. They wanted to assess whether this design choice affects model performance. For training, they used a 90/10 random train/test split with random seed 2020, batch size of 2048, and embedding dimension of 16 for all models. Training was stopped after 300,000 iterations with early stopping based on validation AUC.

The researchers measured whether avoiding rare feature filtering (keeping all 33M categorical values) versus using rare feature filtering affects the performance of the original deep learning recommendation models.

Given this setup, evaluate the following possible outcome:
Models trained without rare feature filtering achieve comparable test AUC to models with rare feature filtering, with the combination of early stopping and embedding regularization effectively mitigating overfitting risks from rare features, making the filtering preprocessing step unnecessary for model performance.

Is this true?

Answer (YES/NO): NO